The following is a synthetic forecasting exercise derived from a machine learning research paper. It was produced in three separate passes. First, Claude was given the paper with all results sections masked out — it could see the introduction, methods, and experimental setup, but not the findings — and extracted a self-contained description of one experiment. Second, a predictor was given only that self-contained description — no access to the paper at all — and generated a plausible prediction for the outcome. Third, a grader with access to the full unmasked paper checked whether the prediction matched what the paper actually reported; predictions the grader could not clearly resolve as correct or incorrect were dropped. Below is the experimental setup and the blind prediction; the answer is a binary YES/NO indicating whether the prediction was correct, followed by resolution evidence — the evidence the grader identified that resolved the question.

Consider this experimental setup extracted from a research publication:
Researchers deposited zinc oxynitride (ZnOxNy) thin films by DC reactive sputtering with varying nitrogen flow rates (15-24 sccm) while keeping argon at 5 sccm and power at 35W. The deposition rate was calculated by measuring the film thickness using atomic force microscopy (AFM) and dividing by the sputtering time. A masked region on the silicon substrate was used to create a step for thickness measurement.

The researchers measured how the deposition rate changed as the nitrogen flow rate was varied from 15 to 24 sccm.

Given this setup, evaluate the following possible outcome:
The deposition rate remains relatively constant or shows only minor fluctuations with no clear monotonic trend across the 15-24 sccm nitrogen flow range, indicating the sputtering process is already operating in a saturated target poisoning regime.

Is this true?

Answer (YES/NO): NO